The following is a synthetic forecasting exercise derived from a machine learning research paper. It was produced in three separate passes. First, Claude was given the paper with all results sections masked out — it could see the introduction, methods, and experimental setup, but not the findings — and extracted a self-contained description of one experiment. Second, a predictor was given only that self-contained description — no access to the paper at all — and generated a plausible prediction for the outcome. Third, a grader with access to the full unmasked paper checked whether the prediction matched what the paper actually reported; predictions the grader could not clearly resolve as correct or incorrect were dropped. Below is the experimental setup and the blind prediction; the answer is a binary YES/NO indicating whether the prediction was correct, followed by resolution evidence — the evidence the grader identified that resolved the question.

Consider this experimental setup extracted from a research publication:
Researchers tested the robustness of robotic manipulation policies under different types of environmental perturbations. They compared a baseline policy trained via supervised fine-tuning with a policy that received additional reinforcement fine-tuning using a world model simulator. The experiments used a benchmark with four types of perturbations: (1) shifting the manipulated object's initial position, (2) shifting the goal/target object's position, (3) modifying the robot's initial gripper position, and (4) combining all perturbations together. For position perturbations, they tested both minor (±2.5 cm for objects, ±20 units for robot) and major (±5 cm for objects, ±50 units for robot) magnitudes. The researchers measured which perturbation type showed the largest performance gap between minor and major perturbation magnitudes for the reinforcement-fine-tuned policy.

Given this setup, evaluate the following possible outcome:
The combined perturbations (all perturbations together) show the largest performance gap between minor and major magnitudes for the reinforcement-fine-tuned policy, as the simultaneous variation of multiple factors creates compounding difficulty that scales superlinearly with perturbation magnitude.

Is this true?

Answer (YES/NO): YES